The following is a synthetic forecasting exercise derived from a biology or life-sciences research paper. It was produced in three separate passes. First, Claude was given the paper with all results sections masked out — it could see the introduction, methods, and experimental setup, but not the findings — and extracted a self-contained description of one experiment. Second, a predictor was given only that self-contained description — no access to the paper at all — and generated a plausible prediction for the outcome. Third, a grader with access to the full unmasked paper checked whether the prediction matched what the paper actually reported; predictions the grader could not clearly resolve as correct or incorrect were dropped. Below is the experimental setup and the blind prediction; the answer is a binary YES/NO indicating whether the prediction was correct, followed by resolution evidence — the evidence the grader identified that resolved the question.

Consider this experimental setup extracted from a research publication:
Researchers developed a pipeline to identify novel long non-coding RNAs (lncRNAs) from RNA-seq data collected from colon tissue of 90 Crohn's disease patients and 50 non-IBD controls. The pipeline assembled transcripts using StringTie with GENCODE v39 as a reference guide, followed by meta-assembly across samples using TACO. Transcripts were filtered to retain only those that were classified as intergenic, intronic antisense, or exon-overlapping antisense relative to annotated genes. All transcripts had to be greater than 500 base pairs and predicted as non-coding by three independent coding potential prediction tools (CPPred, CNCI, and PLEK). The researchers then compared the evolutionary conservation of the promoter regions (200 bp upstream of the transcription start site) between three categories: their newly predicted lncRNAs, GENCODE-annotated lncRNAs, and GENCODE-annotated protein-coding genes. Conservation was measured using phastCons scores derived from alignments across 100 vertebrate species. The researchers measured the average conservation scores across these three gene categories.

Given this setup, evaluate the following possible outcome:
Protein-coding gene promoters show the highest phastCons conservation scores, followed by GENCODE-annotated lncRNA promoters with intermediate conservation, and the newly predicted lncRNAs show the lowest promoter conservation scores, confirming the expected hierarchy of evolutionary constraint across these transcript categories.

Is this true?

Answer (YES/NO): NO